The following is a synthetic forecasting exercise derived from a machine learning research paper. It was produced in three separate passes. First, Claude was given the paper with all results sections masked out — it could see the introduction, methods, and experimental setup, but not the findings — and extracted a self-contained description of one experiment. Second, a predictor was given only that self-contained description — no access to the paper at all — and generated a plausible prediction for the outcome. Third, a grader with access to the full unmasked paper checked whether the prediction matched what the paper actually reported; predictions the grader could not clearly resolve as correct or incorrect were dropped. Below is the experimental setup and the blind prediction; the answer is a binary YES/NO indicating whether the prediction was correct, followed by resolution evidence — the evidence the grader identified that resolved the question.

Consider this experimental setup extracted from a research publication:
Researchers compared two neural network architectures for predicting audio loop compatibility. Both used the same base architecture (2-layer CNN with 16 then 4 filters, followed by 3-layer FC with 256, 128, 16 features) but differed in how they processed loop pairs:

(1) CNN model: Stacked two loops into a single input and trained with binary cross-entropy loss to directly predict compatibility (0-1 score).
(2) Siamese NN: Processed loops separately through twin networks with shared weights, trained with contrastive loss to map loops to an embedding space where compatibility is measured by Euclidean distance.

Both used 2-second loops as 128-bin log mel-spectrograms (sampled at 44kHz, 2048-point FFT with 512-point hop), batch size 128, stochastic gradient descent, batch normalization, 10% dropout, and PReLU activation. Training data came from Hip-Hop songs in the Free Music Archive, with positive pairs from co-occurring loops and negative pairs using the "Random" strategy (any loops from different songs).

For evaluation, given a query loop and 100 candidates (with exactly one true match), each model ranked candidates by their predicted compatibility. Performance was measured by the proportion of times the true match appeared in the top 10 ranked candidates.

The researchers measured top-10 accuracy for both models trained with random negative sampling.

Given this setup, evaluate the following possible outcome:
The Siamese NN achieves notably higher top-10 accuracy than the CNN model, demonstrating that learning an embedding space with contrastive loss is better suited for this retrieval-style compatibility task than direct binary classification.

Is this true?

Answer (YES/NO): YES